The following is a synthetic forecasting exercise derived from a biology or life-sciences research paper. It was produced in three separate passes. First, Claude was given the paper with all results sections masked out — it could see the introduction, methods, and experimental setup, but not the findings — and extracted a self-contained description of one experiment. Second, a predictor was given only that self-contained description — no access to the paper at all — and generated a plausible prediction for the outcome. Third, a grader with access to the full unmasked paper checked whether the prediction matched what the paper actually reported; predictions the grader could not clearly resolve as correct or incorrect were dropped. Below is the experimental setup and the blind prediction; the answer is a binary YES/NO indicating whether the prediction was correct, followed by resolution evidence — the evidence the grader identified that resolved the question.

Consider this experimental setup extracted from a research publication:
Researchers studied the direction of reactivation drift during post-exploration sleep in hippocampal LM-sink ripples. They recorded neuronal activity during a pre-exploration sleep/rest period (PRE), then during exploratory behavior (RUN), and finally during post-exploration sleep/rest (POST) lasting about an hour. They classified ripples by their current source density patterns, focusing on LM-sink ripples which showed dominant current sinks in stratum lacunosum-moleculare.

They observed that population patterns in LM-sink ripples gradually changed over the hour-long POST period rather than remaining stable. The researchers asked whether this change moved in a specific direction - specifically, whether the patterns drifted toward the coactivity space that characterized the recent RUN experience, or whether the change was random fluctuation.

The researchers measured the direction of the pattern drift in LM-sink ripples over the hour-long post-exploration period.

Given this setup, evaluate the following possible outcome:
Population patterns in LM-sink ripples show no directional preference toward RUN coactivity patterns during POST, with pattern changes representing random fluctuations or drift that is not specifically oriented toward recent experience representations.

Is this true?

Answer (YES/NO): NO